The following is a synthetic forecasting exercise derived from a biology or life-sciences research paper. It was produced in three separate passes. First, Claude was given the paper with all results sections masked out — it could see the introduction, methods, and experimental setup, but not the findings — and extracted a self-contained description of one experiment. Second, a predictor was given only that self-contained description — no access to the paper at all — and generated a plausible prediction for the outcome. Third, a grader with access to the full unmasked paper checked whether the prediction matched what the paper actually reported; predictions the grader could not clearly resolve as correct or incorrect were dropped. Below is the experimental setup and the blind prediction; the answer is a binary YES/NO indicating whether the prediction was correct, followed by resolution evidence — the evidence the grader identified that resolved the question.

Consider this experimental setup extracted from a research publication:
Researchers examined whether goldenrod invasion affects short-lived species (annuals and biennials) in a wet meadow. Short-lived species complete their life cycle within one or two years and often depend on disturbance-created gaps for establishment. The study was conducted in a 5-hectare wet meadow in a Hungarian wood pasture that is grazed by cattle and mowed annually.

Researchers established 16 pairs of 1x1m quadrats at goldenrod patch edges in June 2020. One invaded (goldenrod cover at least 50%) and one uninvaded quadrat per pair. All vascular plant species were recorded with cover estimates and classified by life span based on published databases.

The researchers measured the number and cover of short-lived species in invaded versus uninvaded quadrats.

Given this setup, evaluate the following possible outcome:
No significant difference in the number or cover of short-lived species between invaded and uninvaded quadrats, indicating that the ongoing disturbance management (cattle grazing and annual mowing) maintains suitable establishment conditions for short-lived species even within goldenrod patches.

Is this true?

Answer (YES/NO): NO